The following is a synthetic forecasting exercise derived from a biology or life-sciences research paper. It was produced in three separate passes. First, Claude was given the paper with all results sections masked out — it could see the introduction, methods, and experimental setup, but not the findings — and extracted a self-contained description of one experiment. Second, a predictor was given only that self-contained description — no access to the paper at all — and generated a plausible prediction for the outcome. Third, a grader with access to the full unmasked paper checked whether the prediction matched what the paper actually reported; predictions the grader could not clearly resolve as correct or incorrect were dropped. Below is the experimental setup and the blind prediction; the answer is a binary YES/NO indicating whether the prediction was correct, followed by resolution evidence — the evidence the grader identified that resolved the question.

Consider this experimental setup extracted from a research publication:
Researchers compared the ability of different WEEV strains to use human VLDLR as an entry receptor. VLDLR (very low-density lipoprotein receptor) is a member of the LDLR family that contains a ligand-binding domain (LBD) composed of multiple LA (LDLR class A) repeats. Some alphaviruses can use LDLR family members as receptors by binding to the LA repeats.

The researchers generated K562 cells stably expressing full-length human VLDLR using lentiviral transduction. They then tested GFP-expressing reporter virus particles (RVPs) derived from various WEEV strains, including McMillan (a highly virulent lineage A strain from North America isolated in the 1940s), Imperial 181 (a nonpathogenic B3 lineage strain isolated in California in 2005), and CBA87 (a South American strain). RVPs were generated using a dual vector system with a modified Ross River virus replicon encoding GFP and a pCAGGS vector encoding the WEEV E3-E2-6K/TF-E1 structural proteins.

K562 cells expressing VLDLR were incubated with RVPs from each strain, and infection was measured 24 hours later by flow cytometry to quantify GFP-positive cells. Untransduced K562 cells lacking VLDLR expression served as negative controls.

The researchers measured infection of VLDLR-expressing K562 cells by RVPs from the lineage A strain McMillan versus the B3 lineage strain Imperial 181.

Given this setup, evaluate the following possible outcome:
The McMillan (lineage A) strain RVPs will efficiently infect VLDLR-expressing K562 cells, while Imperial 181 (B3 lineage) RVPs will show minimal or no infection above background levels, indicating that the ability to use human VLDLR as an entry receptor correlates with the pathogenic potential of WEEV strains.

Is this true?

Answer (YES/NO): YES